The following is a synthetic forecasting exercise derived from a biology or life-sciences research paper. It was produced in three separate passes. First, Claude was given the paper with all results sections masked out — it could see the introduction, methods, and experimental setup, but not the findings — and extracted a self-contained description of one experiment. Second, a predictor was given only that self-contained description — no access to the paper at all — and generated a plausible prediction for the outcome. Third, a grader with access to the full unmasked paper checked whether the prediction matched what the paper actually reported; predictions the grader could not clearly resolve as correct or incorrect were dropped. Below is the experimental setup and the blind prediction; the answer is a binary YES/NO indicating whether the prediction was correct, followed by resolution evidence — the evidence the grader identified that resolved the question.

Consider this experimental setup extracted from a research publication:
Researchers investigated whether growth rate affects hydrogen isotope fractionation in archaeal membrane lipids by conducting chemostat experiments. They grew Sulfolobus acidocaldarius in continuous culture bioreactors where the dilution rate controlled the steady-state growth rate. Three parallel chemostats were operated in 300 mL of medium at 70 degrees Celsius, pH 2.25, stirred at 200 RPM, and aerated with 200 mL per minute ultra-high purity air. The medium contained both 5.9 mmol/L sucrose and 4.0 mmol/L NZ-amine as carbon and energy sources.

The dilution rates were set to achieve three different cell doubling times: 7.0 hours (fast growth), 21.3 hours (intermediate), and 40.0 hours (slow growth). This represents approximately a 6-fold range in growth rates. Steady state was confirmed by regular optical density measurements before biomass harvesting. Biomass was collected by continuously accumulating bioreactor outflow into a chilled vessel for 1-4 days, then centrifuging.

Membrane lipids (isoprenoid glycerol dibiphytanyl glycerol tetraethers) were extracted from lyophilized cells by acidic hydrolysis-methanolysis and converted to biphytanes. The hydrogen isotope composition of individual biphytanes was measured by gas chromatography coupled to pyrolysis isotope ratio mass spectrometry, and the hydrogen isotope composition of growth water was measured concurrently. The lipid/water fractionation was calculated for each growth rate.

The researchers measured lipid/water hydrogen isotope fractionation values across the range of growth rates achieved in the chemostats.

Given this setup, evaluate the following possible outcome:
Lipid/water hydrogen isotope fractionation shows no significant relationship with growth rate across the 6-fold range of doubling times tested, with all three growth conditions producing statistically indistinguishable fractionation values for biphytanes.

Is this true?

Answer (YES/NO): YES